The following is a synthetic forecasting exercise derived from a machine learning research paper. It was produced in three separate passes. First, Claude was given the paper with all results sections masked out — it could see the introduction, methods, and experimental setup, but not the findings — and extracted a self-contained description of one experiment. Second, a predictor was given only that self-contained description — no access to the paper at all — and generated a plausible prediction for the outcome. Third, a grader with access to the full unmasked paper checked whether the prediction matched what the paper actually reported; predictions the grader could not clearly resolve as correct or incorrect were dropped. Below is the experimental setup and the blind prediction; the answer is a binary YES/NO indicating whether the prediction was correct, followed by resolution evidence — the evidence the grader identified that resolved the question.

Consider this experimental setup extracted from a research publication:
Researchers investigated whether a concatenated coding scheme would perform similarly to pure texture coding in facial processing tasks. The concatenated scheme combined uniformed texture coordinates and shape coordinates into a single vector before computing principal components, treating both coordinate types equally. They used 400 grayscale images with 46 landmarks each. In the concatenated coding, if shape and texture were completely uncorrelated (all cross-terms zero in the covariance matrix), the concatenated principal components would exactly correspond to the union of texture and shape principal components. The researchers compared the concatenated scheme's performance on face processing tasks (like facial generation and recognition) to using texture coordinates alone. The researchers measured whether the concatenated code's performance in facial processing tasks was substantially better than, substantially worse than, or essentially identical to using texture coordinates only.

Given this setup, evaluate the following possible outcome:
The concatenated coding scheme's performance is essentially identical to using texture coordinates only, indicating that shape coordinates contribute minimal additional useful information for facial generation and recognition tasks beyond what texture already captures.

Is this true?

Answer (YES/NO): YES